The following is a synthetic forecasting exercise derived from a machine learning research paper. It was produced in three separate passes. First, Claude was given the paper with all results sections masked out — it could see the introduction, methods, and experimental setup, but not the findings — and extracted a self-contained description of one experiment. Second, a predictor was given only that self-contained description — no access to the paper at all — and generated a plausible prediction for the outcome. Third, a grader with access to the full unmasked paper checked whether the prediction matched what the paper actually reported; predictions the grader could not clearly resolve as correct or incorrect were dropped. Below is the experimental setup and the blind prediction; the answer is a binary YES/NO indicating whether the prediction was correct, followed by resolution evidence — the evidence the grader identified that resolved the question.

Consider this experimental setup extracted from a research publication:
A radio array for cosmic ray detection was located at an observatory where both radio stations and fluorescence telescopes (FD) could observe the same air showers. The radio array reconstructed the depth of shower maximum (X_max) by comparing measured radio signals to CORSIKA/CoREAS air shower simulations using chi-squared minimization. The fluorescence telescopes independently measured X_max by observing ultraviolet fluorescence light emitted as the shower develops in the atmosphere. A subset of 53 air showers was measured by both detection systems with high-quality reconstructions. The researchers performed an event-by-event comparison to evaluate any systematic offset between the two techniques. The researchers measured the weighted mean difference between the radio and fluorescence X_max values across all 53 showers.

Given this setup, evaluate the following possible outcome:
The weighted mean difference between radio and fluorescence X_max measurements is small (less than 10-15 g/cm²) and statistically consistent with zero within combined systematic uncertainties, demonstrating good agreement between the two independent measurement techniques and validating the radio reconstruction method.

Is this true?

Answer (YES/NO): YES